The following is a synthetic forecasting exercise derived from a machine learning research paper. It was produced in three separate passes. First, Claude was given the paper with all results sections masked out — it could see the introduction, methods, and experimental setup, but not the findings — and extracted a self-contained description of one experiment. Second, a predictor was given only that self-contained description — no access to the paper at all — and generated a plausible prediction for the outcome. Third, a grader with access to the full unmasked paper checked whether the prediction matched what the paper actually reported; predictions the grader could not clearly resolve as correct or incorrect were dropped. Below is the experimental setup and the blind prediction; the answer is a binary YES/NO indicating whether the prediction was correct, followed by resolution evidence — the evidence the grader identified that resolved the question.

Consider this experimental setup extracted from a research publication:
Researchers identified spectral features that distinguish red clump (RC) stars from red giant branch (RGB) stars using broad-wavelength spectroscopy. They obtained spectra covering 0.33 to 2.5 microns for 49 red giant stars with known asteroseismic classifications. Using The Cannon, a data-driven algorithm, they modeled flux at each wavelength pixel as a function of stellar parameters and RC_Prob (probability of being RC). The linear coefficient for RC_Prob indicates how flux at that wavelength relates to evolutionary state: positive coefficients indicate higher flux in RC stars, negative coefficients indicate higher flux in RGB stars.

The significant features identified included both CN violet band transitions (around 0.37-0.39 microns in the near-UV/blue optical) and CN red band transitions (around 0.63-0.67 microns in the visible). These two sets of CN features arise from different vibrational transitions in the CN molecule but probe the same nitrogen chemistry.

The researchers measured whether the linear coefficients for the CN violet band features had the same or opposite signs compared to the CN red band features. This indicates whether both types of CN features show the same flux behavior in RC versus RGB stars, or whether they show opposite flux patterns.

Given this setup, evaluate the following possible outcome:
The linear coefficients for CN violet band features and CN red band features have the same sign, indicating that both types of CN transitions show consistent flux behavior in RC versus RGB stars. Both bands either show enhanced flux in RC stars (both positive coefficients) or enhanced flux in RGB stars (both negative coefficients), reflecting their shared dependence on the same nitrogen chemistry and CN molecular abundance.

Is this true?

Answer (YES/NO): NO